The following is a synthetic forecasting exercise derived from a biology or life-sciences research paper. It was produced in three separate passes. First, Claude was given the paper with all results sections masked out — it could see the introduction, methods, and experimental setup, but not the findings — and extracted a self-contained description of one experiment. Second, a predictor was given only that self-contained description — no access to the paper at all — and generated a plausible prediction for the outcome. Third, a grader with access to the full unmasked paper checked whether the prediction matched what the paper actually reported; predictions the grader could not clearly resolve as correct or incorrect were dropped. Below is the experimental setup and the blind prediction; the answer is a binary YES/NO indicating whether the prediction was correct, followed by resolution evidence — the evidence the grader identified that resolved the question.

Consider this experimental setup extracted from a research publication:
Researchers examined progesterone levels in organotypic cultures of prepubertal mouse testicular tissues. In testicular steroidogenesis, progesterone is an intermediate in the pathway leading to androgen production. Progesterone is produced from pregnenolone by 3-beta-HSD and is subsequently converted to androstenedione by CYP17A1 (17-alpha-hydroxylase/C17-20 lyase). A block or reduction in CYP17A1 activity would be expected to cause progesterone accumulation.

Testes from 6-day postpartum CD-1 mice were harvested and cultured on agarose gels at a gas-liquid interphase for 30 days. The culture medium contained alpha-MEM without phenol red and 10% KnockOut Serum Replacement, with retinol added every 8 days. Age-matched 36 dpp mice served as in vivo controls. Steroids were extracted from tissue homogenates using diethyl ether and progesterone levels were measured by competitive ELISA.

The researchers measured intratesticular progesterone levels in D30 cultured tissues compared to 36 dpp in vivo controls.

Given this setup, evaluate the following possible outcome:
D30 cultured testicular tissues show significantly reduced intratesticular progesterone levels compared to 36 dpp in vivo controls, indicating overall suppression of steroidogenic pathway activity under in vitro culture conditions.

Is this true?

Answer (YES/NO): NO